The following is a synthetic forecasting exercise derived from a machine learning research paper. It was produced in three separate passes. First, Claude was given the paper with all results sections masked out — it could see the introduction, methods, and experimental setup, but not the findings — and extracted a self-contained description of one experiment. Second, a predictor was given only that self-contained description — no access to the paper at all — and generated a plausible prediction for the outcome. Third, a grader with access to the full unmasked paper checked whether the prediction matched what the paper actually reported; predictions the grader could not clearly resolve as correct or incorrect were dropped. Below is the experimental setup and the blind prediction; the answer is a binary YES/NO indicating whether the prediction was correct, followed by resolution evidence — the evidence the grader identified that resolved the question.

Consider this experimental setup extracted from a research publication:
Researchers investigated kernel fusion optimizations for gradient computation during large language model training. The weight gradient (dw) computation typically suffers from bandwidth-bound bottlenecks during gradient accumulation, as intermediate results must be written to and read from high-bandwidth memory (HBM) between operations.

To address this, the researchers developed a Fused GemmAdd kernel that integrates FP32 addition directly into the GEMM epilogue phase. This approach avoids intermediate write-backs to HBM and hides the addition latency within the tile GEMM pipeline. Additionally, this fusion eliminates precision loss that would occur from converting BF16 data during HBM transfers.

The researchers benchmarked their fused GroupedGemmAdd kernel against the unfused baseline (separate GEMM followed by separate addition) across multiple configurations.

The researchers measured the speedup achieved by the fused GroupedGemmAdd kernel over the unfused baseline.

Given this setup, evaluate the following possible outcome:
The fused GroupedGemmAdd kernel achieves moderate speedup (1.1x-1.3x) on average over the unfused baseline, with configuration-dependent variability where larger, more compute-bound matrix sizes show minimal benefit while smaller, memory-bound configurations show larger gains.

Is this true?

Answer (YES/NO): NO